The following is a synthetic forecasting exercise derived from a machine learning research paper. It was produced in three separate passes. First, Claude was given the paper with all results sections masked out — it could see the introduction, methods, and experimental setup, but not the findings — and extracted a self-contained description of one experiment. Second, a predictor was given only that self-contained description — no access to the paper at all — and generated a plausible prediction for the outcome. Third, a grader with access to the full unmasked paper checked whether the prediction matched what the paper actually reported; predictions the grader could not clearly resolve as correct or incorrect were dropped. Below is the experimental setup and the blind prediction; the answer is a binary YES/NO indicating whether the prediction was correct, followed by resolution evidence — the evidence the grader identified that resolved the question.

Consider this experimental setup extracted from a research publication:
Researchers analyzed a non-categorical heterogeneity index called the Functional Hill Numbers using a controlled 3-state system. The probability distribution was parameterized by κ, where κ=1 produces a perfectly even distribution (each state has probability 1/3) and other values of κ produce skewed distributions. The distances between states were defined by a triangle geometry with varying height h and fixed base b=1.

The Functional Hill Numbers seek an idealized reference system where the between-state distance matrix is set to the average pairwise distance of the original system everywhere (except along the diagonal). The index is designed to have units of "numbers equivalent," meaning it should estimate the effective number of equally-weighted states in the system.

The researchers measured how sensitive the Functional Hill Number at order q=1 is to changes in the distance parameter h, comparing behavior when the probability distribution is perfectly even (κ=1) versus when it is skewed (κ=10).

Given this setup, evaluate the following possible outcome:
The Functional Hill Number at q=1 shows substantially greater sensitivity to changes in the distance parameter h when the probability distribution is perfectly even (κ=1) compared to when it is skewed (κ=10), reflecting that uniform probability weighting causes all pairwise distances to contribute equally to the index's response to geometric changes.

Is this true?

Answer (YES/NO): NO